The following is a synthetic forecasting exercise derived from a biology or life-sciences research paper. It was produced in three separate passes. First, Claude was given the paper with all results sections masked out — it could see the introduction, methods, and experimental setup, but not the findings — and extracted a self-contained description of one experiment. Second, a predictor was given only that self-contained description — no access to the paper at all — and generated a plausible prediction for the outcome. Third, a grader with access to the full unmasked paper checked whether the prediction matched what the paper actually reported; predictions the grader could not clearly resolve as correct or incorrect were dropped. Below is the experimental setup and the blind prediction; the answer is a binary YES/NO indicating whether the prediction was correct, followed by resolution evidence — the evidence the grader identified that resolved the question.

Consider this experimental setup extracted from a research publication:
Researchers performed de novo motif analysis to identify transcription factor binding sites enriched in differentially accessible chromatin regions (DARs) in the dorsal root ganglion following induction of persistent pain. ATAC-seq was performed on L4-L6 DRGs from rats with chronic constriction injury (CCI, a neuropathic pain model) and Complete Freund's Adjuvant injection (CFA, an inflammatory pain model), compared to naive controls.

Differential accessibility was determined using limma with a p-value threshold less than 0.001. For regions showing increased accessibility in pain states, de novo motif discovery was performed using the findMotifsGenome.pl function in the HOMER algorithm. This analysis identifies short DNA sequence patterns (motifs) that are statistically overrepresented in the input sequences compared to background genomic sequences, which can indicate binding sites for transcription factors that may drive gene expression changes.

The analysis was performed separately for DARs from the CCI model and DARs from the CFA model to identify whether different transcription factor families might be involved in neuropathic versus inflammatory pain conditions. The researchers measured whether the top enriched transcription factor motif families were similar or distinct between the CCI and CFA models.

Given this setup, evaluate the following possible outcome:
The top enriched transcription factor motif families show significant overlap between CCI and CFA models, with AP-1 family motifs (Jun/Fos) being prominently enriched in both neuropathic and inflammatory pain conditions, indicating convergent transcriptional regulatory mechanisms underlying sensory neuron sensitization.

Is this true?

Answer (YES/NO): NO